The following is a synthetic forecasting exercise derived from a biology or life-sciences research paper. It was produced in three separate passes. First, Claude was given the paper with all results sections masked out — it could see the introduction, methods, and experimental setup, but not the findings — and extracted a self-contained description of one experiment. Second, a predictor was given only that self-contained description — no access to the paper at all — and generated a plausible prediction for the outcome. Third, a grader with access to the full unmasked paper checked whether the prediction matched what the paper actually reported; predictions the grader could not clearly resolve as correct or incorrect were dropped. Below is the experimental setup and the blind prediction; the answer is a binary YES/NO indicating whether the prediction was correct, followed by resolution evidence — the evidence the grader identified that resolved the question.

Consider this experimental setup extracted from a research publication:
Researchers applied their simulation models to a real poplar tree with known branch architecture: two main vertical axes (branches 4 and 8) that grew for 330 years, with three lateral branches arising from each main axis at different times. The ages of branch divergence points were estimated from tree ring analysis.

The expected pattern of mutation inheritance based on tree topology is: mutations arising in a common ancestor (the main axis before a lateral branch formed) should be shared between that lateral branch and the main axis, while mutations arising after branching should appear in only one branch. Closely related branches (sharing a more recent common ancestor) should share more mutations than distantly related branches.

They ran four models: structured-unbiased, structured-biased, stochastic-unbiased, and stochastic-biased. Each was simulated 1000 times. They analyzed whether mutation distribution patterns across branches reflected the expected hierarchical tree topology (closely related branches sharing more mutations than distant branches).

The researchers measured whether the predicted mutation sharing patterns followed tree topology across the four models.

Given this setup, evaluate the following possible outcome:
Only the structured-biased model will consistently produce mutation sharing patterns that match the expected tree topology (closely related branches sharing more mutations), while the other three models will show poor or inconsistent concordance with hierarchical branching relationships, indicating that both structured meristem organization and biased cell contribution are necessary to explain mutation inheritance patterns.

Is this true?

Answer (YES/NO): NO